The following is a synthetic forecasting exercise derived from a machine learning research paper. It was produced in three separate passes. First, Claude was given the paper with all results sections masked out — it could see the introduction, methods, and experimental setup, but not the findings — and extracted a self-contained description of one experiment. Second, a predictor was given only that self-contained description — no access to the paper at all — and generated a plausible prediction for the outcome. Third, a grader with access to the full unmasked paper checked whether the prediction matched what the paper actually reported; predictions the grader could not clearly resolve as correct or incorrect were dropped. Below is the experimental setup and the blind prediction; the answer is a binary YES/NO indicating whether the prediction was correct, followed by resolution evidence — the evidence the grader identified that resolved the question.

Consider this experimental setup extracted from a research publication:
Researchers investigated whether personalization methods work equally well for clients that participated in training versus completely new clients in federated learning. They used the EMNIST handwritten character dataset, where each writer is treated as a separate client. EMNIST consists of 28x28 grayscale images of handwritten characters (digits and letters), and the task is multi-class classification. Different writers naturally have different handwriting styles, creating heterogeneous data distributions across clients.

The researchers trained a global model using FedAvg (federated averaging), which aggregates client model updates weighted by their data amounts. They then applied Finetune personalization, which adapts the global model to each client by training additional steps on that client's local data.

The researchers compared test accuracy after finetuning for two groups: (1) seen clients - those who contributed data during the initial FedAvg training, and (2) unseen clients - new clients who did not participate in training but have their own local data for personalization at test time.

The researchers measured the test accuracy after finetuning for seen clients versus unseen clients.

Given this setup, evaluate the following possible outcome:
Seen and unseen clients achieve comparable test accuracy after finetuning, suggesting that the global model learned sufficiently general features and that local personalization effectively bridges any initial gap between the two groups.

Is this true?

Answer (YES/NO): YES